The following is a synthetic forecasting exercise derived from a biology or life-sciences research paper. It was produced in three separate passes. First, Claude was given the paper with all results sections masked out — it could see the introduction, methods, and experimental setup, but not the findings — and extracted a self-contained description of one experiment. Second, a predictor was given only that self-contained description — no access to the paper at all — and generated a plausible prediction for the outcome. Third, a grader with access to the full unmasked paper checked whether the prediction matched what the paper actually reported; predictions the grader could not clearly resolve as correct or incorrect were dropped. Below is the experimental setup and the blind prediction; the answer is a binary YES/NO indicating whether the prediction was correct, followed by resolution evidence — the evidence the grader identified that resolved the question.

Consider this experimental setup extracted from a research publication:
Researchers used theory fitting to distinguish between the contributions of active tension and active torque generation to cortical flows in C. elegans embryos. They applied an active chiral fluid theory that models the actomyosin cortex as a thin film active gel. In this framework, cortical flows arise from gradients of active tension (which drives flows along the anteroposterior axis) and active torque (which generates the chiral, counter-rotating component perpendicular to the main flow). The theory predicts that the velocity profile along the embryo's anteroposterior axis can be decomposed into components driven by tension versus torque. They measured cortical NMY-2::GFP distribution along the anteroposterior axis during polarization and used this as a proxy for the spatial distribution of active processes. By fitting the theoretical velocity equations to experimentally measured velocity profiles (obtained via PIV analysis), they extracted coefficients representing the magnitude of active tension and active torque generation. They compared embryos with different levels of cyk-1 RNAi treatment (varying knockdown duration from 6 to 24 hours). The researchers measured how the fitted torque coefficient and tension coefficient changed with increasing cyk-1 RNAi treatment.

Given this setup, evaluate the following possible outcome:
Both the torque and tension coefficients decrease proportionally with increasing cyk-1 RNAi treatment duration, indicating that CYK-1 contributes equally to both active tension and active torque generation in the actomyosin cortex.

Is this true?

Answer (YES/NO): NO